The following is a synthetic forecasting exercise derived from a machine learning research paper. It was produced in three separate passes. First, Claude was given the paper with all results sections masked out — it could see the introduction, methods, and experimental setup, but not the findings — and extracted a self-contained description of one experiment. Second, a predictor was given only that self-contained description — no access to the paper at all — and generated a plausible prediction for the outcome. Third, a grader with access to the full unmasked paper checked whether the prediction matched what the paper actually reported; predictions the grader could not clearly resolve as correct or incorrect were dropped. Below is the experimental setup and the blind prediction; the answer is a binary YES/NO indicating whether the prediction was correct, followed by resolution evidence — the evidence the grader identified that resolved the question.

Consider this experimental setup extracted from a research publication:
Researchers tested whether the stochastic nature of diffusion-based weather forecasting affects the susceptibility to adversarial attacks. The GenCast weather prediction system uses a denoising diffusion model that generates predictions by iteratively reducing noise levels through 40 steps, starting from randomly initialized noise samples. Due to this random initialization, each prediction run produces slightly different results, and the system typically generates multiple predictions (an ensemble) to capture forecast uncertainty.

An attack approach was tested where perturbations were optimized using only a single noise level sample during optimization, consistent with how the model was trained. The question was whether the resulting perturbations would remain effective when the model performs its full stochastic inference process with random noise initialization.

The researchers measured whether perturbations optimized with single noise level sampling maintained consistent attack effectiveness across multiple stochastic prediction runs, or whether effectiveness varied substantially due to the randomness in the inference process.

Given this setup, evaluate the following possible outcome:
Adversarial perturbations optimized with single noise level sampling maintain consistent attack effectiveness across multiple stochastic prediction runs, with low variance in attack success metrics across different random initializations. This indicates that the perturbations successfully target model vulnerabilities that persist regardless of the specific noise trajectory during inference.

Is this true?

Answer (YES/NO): NO